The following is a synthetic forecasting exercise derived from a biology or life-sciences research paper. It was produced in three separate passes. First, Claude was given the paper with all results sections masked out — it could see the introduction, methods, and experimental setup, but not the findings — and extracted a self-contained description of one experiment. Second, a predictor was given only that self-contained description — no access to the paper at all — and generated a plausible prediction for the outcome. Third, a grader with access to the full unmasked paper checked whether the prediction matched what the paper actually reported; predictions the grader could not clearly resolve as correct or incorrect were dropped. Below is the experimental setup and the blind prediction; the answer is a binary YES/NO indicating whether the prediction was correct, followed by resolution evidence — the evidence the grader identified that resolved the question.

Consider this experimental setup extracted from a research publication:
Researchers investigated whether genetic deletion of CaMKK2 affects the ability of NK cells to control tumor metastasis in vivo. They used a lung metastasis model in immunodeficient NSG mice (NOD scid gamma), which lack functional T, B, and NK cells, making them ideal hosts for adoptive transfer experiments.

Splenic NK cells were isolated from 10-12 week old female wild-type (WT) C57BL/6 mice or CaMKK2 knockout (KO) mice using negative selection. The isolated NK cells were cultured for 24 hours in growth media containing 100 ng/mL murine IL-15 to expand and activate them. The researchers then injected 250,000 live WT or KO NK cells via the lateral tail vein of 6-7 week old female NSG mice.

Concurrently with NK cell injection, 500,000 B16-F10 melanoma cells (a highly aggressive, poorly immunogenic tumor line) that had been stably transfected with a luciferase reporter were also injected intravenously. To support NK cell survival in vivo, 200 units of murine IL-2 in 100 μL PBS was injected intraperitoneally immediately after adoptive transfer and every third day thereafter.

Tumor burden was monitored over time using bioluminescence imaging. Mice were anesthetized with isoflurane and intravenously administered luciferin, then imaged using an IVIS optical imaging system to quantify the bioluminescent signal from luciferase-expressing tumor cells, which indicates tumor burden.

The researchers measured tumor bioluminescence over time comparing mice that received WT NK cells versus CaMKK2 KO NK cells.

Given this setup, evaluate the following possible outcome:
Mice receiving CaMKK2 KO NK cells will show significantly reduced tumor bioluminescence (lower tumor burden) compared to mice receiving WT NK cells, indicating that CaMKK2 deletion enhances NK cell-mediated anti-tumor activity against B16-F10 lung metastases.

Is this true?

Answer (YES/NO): NO